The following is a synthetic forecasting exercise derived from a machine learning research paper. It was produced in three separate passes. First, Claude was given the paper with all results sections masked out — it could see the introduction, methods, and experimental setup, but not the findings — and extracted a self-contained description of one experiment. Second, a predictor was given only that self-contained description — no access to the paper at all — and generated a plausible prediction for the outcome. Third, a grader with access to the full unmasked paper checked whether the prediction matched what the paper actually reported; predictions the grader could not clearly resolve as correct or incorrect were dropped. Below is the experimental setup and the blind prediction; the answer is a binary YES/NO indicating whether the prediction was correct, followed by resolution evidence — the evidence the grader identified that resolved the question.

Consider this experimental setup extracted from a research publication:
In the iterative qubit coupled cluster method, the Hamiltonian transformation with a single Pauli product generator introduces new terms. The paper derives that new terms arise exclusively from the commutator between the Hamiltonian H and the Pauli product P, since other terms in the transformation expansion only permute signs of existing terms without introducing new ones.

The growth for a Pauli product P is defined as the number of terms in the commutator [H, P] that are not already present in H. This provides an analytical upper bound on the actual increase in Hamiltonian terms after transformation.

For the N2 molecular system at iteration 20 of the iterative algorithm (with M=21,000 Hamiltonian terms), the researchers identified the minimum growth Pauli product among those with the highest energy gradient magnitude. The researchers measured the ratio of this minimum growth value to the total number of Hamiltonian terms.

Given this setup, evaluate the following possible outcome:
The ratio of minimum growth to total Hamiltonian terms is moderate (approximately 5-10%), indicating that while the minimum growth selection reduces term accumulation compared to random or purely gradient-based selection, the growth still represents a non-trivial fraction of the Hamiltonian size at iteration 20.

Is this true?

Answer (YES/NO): NO